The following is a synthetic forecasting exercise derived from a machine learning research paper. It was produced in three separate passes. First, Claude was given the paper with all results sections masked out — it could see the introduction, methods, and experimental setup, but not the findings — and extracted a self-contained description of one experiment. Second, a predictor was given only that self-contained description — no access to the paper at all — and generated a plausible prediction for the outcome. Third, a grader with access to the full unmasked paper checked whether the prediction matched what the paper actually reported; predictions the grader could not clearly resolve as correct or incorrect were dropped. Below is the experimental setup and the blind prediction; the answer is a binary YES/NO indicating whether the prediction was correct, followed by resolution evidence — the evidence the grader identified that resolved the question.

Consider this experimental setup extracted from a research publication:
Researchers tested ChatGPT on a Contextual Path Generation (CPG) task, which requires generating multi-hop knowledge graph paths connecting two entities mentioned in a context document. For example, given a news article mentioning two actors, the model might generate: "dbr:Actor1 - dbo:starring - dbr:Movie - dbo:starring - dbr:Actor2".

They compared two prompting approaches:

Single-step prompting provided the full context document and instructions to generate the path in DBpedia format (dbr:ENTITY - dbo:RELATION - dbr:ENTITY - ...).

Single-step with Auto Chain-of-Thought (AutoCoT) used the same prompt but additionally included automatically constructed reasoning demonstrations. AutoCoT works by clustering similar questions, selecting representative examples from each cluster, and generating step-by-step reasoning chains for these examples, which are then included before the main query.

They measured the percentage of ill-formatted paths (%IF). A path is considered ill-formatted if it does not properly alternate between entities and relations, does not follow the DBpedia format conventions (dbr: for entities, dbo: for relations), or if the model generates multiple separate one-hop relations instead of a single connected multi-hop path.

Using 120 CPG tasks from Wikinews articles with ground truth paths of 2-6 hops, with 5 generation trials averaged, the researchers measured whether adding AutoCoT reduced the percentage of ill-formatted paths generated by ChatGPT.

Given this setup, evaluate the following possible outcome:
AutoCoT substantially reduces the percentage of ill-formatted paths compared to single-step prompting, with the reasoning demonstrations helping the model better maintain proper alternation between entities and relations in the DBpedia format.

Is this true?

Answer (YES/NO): NO